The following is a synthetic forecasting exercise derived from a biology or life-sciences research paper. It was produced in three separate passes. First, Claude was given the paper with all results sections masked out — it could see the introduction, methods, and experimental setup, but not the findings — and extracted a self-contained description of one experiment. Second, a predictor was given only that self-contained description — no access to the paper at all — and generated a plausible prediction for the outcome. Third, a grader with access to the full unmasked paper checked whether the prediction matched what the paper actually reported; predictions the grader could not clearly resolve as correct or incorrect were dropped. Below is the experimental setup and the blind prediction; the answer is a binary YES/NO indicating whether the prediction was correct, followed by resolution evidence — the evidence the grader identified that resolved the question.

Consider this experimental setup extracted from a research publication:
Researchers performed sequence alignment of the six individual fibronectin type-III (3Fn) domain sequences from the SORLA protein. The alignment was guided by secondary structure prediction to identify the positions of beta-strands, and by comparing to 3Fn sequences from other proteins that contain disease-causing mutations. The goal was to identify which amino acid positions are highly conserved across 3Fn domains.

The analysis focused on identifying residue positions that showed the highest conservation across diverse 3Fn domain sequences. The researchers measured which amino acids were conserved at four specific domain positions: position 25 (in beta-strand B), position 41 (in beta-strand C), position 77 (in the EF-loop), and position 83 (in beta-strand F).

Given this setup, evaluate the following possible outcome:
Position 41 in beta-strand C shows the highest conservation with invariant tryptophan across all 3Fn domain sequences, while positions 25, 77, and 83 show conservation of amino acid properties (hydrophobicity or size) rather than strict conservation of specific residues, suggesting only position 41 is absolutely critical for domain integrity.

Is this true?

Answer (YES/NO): NO